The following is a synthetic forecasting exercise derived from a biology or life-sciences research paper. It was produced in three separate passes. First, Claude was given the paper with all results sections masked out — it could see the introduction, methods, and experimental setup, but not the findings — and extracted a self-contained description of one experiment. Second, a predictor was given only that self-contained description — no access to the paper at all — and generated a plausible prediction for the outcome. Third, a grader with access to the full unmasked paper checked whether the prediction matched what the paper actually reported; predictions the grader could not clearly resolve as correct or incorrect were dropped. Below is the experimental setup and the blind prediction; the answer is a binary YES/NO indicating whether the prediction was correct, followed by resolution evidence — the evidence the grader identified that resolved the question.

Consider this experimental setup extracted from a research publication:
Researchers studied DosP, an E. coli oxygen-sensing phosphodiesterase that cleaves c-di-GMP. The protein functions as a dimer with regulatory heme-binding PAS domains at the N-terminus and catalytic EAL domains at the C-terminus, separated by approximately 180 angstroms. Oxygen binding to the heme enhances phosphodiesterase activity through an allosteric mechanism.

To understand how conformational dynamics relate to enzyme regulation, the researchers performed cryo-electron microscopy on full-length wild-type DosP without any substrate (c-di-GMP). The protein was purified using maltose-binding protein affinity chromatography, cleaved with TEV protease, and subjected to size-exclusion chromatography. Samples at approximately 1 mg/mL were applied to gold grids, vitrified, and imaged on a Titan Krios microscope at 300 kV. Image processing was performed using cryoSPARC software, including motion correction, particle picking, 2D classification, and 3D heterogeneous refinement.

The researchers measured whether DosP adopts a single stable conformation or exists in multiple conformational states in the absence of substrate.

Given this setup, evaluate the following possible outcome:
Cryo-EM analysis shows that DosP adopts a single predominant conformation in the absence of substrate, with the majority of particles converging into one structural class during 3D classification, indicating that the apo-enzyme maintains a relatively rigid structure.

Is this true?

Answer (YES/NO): NO